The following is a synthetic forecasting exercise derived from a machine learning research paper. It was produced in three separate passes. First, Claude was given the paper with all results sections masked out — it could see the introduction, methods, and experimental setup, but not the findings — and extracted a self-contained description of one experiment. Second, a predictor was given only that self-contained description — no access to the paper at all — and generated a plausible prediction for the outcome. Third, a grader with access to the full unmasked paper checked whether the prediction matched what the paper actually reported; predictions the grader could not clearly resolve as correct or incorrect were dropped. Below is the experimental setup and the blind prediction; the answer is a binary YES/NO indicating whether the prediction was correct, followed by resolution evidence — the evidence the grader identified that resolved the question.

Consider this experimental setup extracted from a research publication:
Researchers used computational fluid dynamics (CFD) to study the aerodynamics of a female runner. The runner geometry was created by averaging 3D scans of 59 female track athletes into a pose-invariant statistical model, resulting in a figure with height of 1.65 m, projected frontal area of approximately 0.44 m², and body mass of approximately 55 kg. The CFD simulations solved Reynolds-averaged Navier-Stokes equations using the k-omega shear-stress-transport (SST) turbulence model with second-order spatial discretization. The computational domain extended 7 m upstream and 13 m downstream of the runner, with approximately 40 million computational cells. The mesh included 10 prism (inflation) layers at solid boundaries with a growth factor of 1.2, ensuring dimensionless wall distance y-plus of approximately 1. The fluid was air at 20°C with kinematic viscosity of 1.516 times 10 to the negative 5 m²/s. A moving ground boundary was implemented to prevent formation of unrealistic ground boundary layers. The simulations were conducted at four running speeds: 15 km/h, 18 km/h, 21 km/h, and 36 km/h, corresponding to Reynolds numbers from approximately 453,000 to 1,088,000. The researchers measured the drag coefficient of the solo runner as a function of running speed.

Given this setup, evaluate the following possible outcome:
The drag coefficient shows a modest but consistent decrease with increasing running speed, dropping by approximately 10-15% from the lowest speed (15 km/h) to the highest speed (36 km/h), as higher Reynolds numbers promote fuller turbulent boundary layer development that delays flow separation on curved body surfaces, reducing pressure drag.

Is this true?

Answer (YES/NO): NO